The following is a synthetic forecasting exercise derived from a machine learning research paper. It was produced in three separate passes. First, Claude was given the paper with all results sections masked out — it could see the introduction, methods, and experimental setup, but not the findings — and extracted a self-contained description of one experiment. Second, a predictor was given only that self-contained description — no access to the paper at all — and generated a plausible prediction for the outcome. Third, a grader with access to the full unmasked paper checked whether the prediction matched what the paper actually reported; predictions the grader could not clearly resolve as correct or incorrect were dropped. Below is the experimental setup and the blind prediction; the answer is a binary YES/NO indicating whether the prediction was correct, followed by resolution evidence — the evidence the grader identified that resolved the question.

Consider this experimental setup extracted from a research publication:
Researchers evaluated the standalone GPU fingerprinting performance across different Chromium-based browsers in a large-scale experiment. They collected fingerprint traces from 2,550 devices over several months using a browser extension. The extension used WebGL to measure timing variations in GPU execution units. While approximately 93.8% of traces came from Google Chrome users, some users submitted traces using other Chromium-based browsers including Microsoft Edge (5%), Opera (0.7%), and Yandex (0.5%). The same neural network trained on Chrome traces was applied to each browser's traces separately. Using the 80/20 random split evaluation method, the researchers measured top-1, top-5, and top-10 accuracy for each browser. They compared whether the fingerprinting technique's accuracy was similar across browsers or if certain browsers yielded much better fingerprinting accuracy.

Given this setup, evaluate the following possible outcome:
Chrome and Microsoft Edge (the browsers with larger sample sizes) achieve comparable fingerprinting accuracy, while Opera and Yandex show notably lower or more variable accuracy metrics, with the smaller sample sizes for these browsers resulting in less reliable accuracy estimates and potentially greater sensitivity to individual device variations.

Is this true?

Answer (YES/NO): NO